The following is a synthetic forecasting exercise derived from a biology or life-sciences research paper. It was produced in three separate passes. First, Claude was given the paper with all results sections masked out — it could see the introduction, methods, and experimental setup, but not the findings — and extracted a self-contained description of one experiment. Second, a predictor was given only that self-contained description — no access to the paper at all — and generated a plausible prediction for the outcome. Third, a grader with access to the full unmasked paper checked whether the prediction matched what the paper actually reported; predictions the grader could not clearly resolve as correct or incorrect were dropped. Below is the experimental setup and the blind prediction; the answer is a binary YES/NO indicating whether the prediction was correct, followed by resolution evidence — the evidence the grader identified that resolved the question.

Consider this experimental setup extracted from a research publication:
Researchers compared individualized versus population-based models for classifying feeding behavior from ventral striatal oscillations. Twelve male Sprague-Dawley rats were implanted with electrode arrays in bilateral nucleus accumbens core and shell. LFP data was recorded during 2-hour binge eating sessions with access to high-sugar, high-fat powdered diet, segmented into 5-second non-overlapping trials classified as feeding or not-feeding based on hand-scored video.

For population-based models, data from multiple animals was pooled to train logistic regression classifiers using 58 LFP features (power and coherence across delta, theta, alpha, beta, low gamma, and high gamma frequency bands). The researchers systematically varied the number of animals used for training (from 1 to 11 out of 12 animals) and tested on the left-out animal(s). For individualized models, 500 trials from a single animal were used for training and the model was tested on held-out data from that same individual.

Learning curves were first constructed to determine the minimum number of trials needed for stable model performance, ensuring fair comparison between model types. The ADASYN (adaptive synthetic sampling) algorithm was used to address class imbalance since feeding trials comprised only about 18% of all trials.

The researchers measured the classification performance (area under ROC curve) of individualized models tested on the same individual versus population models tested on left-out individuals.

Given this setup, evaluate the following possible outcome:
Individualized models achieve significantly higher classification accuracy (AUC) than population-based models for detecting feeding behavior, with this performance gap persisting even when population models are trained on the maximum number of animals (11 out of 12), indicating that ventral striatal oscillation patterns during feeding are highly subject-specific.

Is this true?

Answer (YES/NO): YES